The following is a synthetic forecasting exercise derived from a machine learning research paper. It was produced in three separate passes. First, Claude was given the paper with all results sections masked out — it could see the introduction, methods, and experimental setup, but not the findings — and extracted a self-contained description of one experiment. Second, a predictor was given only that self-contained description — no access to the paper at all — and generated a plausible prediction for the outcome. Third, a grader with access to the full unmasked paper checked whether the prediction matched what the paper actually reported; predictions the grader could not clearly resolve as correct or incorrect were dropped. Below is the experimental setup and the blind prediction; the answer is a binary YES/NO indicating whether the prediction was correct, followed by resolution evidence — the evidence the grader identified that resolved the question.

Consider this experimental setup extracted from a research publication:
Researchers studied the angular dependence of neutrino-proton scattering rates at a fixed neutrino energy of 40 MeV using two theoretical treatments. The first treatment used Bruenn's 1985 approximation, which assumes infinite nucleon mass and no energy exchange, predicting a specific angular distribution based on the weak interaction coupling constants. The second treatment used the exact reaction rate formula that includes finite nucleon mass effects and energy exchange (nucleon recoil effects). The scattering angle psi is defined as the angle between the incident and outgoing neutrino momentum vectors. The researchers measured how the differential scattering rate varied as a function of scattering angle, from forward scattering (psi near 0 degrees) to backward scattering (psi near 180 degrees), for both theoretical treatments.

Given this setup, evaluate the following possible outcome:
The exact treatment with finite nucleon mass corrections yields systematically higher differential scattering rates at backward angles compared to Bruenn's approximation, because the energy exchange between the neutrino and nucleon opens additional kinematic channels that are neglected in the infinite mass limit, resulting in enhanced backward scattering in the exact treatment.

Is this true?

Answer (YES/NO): NO